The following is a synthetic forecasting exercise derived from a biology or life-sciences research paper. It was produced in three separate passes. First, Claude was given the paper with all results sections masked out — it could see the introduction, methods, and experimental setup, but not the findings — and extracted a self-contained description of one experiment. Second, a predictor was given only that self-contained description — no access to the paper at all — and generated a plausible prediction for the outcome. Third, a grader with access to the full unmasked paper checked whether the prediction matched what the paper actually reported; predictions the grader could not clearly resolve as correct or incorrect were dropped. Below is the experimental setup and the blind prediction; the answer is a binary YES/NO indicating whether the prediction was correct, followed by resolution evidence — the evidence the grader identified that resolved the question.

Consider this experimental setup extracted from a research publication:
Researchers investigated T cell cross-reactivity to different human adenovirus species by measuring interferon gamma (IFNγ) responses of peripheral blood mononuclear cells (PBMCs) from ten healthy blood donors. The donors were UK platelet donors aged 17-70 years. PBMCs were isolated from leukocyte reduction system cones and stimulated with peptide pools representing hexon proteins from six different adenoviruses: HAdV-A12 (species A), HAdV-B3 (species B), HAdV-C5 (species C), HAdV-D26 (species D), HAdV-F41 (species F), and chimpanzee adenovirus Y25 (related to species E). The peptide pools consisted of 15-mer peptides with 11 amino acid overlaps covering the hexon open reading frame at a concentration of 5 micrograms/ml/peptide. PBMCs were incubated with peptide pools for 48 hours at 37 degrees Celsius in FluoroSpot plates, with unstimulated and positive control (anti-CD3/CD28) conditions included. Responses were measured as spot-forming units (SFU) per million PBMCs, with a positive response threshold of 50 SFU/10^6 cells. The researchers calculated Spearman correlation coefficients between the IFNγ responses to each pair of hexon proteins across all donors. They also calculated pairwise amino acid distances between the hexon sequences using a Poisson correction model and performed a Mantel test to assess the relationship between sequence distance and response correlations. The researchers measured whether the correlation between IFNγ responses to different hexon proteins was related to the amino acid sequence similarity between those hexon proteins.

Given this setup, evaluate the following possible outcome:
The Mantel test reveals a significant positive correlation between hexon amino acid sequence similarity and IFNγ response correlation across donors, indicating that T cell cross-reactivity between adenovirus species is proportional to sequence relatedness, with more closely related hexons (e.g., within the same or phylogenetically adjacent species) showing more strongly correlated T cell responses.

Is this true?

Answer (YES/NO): NO